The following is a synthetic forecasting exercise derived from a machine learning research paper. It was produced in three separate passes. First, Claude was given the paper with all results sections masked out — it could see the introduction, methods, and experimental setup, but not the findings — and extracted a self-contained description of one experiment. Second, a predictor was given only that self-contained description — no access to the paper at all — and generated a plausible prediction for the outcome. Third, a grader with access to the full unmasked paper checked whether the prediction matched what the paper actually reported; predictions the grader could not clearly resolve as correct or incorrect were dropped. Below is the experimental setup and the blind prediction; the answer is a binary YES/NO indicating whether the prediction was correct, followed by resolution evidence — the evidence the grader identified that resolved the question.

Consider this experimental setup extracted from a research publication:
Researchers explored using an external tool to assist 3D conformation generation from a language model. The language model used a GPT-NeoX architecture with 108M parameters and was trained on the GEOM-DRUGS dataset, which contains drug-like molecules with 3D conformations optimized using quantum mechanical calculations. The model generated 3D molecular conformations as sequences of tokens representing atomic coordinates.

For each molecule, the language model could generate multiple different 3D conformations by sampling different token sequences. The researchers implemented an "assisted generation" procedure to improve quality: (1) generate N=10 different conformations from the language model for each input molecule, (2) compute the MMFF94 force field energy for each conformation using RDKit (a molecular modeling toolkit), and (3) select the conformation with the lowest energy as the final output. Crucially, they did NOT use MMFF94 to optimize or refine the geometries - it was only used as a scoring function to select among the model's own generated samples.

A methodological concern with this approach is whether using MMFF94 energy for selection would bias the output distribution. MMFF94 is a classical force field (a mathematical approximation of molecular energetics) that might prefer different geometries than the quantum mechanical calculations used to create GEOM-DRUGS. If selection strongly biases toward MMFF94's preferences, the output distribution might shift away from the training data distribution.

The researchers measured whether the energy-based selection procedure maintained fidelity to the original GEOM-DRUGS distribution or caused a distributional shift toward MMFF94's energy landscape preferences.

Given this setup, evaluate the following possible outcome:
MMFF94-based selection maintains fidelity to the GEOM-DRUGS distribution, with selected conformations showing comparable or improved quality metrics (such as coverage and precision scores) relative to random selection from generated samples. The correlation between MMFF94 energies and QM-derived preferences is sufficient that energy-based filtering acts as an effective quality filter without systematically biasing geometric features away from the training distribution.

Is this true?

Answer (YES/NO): YES